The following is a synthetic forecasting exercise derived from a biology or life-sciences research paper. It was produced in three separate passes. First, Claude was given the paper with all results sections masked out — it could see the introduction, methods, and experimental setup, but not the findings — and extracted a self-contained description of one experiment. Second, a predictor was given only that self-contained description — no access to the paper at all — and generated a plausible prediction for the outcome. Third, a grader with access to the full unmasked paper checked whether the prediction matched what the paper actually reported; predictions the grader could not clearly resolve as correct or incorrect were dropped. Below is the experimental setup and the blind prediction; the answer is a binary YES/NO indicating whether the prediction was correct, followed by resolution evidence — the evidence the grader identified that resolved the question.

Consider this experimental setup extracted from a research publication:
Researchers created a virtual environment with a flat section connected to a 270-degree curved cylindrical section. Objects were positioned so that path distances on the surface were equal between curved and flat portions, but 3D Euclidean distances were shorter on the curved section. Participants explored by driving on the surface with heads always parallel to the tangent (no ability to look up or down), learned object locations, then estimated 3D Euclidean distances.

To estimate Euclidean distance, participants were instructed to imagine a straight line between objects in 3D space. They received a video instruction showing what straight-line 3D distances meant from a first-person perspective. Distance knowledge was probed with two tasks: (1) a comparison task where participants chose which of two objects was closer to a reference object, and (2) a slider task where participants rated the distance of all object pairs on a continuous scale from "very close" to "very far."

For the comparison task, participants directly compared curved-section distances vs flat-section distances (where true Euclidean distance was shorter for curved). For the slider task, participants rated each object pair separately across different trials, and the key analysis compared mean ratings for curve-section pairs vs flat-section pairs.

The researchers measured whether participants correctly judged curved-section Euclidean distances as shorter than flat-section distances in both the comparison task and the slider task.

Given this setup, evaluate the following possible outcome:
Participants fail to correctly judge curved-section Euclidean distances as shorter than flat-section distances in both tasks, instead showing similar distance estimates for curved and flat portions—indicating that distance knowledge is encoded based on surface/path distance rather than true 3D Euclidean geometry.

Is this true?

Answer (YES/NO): NO